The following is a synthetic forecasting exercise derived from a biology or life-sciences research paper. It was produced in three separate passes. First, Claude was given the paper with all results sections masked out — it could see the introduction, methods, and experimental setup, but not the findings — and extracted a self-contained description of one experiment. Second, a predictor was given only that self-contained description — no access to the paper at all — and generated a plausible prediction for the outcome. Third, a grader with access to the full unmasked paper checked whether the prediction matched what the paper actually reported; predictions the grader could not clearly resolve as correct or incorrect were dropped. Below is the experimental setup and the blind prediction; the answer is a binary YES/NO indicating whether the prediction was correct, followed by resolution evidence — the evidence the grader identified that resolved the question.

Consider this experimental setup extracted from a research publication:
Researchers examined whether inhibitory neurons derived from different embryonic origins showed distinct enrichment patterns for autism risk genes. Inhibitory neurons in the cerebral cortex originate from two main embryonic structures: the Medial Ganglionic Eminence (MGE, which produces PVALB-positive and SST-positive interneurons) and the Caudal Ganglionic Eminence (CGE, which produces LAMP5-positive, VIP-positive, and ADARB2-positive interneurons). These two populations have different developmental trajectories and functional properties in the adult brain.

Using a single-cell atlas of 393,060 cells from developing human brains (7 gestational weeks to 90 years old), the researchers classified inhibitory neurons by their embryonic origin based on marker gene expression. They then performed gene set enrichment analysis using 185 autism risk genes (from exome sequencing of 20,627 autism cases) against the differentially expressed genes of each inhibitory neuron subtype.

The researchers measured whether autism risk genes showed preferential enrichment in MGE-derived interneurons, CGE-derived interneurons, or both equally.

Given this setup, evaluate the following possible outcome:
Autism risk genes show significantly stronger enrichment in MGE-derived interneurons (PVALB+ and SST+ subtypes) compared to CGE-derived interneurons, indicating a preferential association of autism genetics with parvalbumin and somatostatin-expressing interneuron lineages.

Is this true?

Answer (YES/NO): NO